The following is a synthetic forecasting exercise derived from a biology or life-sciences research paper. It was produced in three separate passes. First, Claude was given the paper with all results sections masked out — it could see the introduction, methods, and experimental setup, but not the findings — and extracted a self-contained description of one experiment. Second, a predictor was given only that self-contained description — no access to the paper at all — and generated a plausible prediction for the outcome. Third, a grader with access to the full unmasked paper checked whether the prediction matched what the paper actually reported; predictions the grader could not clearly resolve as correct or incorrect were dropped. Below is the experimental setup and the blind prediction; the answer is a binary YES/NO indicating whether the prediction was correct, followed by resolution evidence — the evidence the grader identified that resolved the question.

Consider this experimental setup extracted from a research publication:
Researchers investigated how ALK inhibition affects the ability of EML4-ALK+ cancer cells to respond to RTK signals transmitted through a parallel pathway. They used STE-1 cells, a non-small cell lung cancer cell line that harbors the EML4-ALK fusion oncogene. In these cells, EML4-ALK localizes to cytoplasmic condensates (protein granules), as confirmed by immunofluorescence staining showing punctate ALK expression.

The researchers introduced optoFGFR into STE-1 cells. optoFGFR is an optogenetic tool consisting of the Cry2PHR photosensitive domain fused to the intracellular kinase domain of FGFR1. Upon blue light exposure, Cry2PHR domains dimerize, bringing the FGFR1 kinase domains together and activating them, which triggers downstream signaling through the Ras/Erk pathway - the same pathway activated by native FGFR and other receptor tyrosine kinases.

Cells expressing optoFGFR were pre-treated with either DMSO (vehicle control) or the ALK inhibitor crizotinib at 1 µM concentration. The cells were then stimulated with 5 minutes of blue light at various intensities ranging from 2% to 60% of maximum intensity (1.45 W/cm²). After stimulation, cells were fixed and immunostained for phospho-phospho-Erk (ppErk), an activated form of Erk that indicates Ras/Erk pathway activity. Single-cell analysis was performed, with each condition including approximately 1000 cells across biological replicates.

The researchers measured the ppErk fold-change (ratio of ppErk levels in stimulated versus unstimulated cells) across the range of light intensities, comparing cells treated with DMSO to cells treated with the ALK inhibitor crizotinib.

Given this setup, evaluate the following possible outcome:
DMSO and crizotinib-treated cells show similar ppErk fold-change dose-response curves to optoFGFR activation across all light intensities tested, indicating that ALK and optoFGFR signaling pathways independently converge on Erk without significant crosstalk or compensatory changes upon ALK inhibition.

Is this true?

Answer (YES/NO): NO